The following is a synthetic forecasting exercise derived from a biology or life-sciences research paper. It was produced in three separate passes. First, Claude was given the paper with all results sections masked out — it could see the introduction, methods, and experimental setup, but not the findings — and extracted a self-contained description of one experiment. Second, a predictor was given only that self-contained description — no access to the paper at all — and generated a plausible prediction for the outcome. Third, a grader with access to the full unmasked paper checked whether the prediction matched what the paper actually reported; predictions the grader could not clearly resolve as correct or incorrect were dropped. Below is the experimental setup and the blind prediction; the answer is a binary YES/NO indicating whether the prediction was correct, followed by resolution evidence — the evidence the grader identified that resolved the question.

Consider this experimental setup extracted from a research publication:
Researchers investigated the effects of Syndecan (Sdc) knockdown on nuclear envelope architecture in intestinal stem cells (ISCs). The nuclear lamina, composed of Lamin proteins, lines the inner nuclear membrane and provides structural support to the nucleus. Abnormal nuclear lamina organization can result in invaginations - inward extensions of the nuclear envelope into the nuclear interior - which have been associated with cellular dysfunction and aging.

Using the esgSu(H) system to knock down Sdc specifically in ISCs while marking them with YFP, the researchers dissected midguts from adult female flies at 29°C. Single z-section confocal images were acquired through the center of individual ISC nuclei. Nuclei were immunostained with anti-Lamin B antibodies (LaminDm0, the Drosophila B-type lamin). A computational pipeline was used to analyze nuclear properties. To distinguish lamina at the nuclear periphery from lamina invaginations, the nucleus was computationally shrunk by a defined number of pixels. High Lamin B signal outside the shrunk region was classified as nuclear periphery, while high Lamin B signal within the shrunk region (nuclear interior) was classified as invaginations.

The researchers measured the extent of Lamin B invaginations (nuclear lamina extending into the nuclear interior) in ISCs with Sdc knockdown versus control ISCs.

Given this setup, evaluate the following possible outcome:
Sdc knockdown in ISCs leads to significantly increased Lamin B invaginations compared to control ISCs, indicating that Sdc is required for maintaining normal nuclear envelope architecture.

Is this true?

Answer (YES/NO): YES